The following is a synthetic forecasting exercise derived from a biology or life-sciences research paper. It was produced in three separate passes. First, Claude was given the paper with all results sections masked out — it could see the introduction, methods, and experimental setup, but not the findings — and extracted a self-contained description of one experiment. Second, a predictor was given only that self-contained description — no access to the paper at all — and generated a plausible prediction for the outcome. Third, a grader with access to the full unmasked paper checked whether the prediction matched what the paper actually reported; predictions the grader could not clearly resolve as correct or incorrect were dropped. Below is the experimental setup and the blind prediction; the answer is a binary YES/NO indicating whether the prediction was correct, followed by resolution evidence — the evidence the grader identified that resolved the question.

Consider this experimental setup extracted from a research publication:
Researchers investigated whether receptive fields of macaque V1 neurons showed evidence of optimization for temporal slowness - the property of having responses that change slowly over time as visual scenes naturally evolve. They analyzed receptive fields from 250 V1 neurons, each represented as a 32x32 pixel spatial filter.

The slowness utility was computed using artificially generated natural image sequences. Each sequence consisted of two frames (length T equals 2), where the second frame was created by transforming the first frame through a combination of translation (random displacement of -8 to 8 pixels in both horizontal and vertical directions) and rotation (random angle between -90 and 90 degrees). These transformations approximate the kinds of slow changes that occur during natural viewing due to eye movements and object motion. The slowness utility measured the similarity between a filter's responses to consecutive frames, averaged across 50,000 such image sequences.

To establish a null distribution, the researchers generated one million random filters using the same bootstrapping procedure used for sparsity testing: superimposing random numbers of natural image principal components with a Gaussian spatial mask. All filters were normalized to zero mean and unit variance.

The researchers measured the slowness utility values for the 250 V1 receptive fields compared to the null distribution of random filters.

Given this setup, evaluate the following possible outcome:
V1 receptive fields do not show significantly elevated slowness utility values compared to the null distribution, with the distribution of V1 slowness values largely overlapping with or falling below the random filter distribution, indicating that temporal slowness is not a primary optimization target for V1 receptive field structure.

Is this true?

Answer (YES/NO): YES